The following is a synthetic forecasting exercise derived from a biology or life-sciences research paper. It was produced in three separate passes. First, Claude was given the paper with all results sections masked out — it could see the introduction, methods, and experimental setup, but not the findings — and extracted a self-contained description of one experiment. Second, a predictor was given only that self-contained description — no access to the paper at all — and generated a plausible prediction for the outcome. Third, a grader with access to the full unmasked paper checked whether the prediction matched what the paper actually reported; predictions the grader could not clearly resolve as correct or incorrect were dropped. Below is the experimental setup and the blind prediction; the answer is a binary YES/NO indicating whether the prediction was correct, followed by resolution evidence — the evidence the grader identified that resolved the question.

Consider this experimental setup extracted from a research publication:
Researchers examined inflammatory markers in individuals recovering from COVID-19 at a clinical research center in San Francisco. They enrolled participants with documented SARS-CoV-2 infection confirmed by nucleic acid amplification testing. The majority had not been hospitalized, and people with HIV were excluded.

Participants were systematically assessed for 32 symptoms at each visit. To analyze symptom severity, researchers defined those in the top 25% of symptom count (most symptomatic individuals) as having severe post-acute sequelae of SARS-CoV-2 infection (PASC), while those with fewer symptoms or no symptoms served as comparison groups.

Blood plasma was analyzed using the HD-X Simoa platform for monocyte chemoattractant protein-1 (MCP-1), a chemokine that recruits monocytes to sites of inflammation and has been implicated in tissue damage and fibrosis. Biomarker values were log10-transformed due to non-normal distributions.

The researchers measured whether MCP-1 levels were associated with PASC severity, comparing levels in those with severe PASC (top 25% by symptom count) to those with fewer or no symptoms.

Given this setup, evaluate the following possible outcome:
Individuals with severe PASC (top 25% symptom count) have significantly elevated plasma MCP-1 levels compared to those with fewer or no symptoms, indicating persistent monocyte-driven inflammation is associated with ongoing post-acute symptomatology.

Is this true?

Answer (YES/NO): NO